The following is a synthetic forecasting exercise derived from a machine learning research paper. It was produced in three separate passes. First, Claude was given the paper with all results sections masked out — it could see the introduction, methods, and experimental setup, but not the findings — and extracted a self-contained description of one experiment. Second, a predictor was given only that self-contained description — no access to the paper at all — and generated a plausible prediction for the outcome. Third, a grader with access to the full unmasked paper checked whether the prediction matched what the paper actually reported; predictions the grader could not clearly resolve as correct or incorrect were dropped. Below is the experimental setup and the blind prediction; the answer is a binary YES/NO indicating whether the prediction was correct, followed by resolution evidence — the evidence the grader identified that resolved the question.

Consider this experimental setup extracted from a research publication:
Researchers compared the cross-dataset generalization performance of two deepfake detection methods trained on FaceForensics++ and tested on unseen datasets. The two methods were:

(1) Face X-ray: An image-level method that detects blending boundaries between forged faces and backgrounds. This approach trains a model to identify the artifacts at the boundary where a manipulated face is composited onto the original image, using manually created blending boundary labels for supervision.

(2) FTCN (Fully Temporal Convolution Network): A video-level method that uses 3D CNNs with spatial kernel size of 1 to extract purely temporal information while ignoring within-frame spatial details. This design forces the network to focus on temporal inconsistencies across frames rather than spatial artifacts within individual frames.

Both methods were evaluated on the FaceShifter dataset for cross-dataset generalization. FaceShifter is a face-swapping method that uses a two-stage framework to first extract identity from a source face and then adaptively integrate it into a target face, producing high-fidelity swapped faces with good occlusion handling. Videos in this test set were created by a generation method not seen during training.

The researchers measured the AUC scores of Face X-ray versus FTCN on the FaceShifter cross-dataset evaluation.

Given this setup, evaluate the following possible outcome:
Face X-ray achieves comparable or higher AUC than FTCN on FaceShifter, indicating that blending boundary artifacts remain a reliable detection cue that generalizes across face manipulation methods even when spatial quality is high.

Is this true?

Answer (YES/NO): NO